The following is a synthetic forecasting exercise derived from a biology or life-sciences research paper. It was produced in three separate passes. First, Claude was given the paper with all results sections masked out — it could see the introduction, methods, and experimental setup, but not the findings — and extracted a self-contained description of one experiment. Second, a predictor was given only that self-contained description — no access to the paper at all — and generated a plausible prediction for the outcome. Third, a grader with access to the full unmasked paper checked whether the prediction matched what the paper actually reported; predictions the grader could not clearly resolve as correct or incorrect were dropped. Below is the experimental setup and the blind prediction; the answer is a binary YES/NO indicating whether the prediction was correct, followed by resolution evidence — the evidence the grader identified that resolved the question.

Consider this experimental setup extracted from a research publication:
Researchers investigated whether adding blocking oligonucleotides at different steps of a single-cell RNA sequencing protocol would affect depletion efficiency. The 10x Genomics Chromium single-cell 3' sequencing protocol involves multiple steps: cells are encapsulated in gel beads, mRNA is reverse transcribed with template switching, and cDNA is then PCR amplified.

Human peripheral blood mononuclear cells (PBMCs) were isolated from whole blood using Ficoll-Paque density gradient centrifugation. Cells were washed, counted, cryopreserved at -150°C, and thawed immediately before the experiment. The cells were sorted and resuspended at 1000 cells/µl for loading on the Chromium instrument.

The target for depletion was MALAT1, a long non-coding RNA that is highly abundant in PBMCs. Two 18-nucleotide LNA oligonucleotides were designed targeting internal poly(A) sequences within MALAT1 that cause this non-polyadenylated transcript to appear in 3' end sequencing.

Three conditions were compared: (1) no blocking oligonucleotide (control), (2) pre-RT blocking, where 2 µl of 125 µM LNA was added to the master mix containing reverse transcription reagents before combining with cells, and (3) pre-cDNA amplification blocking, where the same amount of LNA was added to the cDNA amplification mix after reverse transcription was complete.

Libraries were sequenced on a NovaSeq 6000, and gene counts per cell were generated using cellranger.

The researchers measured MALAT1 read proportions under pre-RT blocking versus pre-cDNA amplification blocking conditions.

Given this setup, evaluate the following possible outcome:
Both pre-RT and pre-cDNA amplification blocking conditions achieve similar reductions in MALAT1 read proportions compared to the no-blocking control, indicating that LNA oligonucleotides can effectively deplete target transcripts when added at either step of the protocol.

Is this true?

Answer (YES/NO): NO